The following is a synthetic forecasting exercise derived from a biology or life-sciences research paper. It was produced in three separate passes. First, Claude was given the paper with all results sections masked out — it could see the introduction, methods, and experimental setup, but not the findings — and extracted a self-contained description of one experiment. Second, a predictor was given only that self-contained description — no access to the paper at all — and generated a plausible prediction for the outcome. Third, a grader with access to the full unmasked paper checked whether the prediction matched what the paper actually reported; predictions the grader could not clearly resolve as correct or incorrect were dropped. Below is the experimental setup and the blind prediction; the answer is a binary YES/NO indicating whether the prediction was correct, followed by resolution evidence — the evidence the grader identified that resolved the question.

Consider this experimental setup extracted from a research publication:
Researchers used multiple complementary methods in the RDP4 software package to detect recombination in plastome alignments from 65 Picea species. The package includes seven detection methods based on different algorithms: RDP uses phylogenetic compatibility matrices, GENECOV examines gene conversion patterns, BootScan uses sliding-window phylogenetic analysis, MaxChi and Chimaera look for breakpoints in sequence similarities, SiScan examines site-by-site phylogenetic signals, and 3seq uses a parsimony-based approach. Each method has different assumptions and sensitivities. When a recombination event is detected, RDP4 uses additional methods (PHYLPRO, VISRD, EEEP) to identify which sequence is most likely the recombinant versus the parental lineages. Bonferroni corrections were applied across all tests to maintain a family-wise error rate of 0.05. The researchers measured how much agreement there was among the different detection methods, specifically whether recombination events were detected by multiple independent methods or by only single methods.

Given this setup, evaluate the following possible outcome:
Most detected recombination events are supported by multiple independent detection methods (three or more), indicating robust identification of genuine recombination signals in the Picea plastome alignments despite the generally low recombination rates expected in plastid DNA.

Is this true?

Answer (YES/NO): YES